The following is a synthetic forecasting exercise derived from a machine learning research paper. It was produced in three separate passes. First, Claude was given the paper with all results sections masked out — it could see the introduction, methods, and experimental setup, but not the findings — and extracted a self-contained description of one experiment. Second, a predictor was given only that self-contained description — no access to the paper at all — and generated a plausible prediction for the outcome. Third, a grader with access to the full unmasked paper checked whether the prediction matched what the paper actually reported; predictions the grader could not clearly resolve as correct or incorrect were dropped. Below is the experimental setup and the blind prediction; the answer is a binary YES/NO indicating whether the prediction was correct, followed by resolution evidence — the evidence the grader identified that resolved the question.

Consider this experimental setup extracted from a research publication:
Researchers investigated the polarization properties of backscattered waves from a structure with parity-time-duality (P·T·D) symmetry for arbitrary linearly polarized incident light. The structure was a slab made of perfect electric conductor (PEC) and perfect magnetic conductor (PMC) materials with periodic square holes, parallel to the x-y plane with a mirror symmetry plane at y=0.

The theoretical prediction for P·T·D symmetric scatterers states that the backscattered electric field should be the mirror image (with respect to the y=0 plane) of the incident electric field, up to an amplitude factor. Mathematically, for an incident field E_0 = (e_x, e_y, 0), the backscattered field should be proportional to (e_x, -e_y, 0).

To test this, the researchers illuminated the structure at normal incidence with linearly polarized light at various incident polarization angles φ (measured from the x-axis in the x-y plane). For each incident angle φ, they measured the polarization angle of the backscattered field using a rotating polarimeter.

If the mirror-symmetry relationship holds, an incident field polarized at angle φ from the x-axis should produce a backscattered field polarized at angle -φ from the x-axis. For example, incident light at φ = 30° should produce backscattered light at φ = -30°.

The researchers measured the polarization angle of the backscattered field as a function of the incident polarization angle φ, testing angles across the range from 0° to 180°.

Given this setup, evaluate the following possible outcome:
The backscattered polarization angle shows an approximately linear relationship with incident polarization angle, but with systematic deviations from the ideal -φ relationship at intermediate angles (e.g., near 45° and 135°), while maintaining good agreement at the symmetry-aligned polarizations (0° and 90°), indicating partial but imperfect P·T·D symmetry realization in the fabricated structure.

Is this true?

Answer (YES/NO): NO